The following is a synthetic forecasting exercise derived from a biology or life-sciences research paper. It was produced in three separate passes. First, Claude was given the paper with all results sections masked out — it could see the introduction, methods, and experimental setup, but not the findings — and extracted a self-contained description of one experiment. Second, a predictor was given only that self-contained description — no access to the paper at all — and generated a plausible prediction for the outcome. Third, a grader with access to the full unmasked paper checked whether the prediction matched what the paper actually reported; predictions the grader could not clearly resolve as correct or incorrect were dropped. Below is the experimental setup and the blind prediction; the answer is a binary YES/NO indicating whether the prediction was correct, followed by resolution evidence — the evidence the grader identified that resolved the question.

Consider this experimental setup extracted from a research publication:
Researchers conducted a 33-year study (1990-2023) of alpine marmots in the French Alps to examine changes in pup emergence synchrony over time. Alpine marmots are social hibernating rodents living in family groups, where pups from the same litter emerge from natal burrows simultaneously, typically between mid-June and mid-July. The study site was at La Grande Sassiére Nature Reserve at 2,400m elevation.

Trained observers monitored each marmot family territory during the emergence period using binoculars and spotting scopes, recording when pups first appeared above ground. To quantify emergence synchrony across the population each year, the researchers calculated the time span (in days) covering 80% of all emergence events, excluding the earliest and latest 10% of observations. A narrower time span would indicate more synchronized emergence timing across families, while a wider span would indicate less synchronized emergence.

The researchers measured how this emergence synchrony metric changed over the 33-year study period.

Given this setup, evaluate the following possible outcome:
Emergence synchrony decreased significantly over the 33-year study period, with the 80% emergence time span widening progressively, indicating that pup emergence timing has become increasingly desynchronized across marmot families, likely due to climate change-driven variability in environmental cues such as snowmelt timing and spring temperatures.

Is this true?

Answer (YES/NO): NO